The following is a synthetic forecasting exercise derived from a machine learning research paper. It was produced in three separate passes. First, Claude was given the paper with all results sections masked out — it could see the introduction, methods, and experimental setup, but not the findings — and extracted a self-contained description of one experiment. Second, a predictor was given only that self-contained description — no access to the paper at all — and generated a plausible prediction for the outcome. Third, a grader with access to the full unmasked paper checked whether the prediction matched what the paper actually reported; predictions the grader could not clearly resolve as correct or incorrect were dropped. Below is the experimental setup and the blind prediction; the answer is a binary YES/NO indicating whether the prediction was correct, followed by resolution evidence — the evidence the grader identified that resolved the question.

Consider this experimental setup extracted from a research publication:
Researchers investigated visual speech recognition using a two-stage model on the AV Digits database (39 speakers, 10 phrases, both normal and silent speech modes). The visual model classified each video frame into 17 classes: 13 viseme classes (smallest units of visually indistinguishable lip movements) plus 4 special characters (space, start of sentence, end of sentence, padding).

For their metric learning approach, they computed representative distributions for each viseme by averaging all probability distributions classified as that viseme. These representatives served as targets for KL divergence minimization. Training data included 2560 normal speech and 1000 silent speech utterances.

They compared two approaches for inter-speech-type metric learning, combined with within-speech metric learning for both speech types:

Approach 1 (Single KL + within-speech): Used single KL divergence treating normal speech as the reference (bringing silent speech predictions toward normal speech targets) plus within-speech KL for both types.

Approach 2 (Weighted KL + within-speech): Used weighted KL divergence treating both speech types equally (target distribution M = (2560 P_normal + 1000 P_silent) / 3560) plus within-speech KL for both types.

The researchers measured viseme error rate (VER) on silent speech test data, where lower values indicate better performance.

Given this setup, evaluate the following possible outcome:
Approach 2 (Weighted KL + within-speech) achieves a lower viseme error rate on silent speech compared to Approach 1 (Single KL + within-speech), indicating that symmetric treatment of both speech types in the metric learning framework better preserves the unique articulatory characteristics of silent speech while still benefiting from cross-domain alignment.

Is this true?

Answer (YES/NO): YES